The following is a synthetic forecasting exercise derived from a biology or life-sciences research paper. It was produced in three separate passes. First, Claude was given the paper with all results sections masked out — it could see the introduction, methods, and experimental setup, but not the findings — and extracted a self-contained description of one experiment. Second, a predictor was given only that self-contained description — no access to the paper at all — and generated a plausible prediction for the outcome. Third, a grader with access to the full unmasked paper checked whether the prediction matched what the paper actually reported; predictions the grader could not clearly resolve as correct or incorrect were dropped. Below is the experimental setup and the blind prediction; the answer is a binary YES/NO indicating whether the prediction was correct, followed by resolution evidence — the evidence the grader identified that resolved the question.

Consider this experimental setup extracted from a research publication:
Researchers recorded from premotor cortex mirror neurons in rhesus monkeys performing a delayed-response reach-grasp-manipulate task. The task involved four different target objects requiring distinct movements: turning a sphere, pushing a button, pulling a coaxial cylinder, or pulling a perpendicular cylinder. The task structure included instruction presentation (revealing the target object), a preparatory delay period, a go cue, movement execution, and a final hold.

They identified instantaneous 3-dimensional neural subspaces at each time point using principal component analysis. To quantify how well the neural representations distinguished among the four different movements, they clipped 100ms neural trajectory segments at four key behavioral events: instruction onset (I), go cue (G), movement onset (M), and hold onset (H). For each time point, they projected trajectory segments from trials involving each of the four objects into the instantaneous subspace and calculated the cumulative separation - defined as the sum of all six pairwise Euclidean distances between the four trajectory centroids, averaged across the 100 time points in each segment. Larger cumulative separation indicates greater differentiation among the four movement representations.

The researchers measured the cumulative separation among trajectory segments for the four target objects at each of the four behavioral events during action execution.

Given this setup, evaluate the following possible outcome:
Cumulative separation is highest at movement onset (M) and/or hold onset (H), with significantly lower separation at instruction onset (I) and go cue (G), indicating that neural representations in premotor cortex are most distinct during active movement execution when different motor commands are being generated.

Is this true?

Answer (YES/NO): YES